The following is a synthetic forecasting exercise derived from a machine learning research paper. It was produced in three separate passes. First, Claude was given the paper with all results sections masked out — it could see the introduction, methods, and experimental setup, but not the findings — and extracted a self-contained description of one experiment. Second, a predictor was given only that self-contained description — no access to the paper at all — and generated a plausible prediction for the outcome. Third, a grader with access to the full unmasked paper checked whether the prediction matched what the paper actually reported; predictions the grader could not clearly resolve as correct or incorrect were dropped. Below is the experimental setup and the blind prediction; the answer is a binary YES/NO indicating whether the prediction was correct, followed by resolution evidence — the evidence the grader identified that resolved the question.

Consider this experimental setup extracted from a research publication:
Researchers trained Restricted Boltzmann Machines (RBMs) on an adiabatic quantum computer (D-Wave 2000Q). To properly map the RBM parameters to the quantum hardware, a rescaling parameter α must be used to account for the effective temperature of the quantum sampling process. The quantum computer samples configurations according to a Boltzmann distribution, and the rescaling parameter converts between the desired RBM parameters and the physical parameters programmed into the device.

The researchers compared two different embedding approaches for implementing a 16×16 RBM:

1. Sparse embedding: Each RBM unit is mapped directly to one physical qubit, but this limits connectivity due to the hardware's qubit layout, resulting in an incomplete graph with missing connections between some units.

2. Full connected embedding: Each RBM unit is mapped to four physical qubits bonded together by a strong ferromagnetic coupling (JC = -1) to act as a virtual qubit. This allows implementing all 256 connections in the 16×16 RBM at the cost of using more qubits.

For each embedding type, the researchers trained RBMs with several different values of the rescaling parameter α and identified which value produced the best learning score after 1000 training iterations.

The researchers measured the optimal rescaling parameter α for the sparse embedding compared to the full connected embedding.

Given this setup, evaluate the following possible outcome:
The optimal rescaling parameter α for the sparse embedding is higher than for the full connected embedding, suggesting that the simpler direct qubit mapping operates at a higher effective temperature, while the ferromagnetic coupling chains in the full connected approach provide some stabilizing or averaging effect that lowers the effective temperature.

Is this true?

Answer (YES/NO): NO